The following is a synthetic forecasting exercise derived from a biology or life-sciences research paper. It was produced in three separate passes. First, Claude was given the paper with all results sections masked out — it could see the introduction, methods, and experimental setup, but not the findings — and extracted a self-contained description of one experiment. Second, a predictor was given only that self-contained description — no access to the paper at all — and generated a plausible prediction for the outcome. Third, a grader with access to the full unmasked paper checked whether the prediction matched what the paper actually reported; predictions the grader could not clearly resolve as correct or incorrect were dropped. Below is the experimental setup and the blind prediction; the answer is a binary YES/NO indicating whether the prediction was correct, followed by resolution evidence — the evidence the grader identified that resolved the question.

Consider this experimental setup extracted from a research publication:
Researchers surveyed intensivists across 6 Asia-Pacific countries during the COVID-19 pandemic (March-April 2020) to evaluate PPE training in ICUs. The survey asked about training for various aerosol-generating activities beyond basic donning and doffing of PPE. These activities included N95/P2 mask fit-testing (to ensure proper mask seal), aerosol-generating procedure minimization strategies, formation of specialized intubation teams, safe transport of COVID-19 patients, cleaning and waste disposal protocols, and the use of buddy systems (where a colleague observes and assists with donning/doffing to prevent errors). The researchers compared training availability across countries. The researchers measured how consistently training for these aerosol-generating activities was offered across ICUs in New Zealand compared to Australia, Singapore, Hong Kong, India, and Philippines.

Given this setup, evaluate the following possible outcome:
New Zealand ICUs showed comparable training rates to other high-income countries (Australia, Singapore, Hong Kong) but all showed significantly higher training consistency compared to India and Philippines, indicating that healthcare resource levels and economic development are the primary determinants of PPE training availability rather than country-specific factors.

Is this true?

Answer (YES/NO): NO